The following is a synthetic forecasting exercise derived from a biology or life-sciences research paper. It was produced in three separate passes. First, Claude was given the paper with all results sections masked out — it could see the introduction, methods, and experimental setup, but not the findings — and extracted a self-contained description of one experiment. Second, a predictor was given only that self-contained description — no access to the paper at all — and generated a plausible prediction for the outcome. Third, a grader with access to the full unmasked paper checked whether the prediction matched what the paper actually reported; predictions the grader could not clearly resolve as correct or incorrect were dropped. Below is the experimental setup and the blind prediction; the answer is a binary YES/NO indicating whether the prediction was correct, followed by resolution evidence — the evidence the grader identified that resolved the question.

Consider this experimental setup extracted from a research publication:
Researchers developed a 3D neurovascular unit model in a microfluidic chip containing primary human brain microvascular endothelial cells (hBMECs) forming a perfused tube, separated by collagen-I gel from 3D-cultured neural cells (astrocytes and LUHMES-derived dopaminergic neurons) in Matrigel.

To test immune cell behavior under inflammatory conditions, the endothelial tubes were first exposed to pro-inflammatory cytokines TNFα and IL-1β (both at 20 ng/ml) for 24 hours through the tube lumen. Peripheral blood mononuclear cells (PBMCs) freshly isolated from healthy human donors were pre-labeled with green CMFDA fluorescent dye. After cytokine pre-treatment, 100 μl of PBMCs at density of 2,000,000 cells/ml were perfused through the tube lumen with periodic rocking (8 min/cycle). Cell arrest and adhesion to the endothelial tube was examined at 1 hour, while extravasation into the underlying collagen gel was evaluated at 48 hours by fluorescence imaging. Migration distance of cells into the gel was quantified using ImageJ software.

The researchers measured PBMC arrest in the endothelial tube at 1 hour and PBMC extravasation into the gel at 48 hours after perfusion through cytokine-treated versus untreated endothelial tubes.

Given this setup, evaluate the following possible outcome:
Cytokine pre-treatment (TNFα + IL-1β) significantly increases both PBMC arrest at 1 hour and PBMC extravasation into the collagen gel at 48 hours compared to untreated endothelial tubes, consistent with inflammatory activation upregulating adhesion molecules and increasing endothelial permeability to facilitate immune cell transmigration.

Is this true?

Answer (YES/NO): YES